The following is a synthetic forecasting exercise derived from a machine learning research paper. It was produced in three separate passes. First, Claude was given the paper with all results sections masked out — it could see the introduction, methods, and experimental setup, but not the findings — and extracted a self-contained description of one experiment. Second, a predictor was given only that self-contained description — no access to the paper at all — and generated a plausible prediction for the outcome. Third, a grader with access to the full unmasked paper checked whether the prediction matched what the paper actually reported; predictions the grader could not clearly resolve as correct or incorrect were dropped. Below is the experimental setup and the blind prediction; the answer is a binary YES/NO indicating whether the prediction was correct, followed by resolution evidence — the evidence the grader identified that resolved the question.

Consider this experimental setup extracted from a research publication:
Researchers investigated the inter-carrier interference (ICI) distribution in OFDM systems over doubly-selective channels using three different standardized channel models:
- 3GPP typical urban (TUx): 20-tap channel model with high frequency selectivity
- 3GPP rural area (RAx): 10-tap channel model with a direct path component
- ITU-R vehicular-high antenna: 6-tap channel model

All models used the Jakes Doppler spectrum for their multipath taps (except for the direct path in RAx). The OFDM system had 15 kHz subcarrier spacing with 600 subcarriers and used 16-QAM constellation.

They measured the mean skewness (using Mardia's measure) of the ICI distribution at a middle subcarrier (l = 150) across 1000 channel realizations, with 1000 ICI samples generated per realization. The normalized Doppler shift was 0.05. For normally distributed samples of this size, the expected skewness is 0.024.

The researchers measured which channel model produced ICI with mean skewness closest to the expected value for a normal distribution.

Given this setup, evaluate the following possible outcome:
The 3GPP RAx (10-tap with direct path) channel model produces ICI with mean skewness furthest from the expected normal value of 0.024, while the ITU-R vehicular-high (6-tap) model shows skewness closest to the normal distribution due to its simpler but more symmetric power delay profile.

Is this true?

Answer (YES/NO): NO